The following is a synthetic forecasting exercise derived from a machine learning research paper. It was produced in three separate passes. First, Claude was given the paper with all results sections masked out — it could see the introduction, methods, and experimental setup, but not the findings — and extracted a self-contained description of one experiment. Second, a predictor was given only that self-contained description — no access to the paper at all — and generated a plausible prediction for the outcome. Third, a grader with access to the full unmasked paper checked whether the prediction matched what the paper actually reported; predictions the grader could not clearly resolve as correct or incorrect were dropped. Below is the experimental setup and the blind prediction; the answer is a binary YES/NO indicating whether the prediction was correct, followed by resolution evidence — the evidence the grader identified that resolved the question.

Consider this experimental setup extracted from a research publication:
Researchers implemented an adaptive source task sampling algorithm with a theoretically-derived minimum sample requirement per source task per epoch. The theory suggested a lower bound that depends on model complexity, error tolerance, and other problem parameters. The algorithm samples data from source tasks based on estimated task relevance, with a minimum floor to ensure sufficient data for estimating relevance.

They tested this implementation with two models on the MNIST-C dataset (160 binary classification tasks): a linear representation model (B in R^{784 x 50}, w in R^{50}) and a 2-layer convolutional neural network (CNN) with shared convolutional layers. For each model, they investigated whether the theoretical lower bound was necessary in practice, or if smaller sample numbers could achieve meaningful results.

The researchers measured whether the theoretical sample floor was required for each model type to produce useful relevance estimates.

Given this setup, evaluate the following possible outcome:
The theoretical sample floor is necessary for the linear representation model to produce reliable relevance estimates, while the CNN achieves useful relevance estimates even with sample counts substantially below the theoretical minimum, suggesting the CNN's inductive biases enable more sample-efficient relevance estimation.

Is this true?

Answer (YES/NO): NO